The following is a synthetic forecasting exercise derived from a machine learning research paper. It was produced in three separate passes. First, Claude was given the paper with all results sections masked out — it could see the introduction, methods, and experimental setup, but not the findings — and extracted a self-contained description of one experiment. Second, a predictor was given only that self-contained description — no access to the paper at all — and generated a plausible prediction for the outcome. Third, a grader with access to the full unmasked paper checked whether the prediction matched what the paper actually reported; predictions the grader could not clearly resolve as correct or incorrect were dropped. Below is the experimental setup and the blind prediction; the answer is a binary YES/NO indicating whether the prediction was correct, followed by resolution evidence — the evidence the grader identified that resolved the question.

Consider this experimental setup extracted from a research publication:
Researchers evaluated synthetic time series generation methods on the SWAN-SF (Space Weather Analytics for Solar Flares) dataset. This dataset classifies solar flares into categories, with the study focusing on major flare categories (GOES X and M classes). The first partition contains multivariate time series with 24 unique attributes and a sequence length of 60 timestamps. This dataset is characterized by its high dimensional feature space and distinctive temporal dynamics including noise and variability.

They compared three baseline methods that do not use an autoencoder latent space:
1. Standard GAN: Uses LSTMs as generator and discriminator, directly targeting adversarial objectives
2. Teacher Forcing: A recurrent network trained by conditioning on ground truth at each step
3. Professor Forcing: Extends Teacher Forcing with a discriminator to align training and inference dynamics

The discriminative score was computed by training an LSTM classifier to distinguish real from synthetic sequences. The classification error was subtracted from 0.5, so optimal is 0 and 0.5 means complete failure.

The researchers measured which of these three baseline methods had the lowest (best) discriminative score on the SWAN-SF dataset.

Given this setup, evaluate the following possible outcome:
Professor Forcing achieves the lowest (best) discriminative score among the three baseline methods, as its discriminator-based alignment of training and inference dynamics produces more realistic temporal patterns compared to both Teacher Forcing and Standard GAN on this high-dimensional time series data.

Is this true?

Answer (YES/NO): NO